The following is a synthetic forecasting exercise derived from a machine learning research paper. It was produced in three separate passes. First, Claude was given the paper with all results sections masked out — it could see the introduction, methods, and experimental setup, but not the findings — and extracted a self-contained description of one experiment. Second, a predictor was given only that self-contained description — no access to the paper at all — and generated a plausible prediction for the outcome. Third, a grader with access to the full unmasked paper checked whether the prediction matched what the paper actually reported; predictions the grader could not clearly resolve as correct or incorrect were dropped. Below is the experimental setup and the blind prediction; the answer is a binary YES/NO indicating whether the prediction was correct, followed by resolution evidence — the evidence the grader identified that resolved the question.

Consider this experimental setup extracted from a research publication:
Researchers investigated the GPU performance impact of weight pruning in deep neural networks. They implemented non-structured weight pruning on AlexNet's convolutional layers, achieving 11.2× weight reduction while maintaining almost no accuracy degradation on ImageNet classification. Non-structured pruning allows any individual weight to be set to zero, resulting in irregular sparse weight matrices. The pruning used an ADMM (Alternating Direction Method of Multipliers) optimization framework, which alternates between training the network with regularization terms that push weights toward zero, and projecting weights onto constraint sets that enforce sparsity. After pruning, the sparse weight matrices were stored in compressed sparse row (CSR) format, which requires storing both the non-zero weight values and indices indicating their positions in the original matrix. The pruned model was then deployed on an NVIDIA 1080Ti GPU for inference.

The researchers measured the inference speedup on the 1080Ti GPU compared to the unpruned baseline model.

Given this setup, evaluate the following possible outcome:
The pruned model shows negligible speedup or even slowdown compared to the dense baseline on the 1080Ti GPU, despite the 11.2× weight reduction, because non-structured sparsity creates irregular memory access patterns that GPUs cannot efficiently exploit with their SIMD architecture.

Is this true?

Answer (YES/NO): YES